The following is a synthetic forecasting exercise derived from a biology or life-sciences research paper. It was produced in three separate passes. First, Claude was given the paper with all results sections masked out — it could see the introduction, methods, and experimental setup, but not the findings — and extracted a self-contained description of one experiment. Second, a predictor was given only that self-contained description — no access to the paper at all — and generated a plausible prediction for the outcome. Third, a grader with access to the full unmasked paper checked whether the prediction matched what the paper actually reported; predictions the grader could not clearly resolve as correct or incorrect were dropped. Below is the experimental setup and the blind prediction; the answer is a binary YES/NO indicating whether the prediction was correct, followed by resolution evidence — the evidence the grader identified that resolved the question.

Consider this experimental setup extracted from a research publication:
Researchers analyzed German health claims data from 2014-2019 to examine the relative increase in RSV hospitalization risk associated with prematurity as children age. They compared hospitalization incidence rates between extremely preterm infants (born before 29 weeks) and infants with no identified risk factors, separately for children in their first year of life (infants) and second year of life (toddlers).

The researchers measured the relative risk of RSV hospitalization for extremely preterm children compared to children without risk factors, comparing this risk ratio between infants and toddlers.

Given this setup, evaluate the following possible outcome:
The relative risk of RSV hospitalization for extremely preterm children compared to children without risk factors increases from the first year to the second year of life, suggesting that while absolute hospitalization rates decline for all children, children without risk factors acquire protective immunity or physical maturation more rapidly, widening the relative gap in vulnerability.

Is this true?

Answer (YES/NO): YES